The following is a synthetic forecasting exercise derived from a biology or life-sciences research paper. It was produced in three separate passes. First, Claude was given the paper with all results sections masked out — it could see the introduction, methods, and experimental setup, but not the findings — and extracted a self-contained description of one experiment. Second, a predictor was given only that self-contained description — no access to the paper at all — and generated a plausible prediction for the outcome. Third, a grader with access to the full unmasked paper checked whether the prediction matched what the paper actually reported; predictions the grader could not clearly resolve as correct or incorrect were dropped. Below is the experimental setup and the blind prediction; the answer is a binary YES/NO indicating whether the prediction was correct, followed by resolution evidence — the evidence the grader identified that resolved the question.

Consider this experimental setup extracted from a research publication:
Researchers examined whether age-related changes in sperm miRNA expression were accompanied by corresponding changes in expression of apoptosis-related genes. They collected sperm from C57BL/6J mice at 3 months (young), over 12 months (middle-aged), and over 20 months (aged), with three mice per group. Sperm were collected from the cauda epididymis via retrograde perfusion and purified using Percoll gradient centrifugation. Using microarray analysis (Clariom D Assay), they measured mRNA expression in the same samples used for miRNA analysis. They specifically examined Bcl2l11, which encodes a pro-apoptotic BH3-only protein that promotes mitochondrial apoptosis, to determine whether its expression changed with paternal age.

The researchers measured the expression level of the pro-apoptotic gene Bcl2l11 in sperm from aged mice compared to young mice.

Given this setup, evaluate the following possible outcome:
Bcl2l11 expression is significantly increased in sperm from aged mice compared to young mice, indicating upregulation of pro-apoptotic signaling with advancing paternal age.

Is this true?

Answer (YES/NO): NO